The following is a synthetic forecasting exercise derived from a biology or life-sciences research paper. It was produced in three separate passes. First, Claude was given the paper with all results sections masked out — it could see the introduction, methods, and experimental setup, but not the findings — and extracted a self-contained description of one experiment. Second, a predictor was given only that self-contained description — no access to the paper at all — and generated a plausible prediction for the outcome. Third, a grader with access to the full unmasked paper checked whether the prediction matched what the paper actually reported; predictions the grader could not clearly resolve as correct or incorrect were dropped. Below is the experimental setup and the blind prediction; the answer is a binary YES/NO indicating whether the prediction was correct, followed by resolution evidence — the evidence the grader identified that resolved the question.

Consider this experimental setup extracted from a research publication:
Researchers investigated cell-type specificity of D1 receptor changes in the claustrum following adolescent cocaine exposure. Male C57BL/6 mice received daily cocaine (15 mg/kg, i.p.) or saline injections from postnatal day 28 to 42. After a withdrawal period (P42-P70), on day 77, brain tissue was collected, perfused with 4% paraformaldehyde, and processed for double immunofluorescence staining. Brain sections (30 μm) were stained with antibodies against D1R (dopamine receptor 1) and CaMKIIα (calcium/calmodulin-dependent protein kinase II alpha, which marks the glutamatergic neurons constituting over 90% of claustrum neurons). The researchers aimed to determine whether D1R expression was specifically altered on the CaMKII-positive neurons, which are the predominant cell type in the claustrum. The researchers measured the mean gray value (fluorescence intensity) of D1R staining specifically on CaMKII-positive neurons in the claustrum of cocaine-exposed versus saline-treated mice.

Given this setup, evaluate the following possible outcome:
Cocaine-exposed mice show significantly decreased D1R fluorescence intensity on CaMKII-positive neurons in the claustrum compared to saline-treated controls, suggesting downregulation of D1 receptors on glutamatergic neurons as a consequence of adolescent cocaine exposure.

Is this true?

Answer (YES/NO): NO